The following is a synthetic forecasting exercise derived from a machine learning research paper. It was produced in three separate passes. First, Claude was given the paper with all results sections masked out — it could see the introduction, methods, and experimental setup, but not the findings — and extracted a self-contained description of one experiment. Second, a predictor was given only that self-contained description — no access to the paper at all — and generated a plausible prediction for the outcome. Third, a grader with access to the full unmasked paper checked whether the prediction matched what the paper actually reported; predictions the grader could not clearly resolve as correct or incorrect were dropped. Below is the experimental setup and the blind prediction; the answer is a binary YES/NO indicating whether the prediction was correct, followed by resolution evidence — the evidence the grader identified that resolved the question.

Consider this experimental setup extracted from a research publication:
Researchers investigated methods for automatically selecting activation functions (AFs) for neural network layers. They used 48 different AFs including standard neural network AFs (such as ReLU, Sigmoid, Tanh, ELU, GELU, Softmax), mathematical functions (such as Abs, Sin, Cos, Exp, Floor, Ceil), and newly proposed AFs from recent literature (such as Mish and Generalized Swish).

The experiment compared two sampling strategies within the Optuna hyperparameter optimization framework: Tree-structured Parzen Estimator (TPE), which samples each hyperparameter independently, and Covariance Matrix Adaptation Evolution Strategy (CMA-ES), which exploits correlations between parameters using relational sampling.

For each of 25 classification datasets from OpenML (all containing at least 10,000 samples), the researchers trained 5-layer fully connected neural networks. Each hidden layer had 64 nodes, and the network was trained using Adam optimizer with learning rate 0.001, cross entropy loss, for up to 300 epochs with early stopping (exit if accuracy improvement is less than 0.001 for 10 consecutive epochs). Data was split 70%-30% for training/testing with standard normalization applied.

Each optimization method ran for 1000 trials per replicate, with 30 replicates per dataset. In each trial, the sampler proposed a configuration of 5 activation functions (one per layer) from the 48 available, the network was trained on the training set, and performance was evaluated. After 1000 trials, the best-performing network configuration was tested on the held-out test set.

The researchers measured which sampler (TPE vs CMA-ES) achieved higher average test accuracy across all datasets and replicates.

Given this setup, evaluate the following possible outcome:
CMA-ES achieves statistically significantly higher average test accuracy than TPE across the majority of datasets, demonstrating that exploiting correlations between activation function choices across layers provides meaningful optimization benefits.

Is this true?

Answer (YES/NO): NO